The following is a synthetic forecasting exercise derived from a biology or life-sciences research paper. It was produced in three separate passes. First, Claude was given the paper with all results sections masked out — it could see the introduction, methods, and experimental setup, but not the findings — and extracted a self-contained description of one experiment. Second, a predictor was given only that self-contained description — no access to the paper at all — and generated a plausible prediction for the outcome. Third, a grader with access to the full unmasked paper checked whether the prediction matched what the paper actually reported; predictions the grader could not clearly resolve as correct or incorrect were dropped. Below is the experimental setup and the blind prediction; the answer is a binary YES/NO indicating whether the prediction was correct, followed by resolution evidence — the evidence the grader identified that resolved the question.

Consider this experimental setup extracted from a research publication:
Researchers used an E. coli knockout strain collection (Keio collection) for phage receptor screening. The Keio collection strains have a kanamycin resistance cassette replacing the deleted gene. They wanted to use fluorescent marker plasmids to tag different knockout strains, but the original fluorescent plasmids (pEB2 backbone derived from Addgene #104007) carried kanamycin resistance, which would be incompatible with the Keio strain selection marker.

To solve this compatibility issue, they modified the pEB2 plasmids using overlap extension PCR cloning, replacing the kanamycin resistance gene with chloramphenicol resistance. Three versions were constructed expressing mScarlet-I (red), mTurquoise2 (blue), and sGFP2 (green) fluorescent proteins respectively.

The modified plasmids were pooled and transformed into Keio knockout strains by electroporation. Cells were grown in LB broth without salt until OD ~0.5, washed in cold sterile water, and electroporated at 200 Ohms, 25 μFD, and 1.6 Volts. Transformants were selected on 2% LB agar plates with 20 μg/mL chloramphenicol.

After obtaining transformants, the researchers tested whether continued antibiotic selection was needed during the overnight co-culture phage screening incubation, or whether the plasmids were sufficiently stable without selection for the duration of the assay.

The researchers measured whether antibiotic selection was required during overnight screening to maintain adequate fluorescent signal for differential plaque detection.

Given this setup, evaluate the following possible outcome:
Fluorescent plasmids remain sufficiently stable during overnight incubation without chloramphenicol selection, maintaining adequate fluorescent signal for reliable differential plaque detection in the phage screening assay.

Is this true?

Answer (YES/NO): YES